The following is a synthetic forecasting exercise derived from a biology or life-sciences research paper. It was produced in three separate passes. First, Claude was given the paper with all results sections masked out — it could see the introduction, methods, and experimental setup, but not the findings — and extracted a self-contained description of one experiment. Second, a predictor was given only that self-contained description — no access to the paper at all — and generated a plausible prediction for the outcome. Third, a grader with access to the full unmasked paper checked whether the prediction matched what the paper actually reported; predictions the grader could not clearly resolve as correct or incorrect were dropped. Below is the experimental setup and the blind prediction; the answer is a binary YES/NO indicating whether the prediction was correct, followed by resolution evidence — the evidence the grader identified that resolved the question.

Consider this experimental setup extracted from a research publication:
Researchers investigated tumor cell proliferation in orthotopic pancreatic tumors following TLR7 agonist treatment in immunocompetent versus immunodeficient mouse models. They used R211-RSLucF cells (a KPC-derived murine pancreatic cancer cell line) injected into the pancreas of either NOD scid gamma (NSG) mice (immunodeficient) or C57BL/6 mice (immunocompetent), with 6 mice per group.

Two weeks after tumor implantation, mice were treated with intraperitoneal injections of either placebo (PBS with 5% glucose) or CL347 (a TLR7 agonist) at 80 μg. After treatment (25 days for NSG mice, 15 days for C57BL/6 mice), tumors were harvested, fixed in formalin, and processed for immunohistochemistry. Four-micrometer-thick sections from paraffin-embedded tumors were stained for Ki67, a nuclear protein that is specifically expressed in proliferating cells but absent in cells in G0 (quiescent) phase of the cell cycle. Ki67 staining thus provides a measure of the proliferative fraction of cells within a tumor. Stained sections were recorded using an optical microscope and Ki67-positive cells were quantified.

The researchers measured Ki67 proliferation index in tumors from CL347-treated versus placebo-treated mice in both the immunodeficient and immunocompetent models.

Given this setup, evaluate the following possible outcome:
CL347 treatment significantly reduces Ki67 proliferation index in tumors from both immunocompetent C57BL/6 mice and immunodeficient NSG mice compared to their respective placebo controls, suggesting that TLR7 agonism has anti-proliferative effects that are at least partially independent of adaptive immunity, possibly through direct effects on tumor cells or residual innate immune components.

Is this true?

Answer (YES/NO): NO